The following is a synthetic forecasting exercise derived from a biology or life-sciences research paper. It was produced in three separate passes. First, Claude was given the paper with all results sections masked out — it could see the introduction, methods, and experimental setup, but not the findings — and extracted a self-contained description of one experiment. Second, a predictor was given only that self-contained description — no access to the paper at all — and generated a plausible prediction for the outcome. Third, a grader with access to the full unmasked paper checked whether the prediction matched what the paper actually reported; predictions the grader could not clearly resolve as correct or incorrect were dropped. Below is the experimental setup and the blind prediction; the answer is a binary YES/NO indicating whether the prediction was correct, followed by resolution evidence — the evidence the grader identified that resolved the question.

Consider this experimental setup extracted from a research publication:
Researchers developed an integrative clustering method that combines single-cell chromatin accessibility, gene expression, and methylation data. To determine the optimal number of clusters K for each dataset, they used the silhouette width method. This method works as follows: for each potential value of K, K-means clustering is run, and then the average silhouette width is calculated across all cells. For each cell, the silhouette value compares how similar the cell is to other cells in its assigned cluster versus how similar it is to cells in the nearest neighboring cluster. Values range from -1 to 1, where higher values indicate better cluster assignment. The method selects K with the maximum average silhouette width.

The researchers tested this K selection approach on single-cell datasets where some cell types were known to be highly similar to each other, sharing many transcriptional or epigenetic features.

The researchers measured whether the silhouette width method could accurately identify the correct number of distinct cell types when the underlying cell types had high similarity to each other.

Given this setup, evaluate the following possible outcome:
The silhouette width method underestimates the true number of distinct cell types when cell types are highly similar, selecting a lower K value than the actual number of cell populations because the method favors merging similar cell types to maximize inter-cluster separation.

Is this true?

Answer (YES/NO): YES